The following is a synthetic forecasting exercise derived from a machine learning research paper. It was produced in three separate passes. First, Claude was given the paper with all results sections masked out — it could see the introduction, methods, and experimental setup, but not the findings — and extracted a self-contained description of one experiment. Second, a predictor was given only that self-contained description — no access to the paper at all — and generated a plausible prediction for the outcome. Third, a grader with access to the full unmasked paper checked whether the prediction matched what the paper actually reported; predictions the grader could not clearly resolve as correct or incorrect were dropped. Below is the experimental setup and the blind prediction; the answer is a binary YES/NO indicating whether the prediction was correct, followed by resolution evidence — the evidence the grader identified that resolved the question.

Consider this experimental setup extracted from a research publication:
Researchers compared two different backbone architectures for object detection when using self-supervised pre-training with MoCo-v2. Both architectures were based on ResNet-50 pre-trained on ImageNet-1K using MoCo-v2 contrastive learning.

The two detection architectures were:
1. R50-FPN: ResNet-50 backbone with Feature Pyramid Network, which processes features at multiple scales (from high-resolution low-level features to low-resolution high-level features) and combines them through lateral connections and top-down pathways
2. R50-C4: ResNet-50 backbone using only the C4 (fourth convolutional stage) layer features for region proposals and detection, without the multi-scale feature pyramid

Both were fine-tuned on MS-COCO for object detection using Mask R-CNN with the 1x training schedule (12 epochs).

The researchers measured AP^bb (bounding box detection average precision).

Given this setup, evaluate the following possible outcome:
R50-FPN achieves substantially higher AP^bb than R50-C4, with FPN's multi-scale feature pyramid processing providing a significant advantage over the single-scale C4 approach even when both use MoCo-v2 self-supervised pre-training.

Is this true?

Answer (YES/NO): NO